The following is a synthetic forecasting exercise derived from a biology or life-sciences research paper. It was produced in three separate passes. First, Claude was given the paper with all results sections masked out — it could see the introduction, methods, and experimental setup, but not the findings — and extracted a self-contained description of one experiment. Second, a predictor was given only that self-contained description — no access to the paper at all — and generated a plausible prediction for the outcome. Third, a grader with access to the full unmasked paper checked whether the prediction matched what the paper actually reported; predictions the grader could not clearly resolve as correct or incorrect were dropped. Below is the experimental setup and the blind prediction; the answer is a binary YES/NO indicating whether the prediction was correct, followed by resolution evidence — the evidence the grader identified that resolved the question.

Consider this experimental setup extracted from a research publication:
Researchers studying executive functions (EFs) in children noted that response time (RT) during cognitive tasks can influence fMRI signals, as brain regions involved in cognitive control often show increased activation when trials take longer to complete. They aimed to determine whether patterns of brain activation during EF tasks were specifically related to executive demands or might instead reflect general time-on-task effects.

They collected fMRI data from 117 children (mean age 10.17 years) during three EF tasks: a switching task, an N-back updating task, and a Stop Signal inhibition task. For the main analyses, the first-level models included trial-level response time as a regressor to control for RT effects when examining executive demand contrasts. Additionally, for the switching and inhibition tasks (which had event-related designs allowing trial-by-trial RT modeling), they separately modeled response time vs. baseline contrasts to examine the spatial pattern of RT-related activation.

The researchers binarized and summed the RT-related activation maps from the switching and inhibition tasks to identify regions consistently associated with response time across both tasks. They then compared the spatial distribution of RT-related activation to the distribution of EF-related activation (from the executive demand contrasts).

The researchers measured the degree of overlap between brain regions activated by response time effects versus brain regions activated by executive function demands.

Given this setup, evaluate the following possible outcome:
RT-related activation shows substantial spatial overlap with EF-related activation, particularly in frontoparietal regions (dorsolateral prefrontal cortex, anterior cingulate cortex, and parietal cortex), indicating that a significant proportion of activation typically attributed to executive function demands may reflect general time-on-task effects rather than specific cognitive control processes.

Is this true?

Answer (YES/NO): NO